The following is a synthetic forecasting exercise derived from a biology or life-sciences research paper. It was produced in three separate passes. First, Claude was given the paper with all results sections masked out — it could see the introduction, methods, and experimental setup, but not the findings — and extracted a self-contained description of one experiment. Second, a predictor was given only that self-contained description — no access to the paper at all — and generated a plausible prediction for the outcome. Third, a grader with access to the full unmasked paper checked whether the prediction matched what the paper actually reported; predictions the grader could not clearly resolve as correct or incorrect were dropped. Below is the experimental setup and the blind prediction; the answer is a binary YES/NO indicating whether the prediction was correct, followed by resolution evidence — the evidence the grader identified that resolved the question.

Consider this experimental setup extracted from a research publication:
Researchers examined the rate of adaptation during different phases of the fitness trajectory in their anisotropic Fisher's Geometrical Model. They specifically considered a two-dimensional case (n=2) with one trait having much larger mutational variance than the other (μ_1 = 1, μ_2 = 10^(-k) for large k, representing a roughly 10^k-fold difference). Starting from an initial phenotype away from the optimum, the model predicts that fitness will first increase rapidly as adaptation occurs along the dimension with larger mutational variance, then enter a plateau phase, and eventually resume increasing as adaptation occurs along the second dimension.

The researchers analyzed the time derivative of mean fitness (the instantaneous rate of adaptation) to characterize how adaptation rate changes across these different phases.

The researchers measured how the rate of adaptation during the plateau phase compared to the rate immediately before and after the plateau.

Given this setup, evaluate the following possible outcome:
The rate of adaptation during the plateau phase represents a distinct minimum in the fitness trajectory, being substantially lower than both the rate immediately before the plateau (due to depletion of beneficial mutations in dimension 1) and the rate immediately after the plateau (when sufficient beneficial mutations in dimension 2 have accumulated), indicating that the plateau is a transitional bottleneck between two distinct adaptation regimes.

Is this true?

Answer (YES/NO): YES